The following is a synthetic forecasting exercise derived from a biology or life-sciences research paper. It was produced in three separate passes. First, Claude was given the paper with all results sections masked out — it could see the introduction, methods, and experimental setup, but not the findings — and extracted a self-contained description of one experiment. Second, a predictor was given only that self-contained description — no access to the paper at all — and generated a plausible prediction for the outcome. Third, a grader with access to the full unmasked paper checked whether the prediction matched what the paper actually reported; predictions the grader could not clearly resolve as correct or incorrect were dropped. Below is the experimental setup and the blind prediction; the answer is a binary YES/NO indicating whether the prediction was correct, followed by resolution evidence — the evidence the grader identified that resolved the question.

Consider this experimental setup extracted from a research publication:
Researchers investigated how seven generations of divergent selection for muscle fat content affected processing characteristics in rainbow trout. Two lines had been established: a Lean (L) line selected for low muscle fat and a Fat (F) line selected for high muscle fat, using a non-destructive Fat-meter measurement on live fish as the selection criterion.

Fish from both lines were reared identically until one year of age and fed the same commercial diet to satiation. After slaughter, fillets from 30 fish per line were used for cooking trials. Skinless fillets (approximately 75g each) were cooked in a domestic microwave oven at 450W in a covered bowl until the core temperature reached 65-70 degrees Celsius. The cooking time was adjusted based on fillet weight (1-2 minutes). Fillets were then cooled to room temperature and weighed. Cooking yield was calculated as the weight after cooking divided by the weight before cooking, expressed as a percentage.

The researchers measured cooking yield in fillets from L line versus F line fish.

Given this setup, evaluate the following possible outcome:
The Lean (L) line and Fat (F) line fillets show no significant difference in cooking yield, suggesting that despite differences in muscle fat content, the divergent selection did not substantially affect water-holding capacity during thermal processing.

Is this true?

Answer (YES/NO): YES